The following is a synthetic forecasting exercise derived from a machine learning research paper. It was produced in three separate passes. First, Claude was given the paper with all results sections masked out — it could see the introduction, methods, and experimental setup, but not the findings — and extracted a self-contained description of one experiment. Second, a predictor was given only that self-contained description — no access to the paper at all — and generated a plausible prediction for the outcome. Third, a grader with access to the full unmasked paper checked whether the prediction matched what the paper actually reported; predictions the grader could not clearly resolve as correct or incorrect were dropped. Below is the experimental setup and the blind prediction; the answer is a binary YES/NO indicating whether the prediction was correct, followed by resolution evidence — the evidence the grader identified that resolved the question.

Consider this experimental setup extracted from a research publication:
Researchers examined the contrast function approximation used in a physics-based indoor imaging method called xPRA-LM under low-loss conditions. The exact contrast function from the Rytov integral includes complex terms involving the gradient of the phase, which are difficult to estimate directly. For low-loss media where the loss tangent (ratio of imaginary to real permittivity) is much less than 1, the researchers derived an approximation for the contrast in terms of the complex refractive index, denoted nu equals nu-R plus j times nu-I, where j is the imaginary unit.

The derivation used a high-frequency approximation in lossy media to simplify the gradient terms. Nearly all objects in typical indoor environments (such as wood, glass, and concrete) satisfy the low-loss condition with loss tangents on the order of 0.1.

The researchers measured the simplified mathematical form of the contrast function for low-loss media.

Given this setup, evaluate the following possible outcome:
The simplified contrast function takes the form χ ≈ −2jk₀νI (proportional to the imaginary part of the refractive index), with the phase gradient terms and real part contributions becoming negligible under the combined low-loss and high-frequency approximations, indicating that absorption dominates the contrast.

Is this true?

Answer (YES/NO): NO